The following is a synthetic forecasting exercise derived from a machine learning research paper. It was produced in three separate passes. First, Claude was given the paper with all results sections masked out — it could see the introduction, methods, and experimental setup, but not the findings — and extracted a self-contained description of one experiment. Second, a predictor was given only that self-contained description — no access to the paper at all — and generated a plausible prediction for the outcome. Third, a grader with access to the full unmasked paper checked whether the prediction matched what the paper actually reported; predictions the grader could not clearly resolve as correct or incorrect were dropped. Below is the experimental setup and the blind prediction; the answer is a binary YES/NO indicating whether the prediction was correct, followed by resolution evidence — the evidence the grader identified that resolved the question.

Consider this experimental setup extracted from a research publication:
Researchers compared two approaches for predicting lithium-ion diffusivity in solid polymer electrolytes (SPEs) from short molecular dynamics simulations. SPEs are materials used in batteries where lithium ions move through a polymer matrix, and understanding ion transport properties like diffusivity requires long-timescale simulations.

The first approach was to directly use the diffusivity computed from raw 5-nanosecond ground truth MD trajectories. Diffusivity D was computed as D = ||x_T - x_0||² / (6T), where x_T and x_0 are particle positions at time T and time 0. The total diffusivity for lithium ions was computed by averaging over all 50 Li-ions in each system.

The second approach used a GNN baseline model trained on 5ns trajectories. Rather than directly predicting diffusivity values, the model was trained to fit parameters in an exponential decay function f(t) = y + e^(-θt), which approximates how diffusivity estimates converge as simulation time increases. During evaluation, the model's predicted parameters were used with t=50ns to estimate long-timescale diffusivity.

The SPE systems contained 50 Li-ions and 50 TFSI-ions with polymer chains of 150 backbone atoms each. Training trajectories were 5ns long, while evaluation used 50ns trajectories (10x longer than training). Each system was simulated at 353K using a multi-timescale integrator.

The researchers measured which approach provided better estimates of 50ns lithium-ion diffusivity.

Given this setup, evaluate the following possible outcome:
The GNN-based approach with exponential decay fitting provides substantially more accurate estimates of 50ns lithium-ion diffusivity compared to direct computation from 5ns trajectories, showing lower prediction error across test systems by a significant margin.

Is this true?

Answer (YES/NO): NO